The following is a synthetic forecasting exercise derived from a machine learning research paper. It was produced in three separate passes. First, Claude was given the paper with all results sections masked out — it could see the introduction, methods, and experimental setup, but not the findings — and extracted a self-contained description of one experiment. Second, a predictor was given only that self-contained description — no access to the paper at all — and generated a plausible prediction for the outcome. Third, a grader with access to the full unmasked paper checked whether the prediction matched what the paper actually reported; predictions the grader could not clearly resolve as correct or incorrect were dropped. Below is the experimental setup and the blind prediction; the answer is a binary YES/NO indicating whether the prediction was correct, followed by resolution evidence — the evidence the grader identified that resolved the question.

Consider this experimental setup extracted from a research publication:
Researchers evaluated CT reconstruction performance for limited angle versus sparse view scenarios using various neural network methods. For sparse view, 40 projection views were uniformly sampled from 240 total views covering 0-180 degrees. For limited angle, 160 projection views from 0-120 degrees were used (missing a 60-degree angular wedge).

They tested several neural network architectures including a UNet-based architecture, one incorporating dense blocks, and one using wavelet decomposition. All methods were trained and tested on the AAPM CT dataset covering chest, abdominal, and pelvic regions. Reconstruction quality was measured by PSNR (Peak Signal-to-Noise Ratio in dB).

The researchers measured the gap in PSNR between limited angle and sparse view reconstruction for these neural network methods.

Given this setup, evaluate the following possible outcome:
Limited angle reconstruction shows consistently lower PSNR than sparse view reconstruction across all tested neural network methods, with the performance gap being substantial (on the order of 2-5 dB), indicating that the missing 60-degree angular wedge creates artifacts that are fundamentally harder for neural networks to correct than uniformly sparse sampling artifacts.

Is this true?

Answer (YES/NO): NO